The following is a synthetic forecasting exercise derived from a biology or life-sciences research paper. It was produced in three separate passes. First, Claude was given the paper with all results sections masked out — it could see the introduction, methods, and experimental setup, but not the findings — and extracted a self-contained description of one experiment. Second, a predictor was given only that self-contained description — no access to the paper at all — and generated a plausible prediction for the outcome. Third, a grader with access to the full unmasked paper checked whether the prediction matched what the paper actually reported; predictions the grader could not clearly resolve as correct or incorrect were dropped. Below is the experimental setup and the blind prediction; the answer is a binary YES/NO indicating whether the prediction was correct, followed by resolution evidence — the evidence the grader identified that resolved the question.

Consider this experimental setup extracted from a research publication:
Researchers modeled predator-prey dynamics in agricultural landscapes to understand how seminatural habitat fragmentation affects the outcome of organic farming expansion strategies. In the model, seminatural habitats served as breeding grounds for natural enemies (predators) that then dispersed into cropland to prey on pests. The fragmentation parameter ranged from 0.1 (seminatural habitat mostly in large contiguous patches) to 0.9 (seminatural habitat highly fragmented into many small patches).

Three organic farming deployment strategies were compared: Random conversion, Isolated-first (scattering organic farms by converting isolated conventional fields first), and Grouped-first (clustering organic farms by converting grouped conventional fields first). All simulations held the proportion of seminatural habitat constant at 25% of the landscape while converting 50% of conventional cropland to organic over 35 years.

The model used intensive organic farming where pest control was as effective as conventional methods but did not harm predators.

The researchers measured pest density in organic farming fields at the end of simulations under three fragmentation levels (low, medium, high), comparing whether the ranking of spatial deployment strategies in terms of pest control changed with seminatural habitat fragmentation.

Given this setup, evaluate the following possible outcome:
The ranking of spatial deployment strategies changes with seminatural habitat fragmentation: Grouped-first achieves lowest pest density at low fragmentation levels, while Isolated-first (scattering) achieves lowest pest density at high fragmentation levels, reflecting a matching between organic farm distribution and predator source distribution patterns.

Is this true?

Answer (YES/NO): NO